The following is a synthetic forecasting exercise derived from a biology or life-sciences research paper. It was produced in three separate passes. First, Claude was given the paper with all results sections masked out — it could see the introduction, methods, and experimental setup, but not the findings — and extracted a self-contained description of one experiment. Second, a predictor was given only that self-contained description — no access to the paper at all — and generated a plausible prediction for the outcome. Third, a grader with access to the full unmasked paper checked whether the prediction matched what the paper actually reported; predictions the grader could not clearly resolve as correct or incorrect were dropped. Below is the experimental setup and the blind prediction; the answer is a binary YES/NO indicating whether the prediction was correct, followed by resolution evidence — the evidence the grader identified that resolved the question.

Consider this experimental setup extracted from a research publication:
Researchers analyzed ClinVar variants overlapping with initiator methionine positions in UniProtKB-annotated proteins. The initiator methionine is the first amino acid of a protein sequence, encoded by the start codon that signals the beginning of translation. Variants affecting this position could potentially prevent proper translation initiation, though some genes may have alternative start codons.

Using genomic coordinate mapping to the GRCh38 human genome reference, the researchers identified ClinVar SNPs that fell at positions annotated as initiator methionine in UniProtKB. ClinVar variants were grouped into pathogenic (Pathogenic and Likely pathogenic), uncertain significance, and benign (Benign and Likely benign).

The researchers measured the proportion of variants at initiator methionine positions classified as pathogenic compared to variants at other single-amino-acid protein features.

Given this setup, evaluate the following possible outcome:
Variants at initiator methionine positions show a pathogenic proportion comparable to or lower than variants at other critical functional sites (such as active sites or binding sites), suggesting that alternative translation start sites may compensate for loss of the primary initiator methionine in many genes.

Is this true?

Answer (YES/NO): NO